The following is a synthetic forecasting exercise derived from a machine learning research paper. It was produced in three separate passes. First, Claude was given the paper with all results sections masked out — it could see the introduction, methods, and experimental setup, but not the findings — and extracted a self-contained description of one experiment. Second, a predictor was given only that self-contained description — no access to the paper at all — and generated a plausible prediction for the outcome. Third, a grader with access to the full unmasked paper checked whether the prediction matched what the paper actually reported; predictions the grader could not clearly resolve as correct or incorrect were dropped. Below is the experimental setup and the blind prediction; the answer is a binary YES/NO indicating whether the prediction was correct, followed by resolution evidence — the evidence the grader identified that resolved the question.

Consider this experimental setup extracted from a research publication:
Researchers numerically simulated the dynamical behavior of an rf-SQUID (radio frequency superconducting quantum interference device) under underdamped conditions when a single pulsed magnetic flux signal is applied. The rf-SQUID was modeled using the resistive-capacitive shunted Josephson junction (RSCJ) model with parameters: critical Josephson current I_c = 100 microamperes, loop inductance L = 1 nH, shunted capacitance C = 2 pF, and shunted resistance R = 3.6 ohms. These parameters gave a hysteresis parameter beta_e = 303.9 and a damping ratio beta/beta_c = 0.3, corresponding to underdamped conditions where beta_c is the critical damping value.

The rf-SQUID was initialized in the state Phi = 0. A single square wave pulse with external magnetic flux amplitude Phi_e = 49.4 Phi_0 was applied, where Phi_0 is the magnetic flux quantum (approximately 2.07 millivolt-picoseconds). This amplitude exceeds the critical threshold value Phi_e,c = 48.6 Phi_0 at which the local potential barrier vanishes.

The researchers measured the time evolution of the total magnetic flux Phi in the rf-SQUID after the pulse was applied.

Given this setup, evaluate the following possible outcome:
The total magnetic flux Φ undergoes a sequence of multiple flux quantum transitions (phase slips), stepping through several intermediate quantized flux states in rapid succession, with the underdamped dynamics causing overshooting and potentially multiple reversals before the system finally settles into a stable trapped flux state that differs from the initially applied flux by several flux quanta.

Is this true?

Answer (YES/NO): YES